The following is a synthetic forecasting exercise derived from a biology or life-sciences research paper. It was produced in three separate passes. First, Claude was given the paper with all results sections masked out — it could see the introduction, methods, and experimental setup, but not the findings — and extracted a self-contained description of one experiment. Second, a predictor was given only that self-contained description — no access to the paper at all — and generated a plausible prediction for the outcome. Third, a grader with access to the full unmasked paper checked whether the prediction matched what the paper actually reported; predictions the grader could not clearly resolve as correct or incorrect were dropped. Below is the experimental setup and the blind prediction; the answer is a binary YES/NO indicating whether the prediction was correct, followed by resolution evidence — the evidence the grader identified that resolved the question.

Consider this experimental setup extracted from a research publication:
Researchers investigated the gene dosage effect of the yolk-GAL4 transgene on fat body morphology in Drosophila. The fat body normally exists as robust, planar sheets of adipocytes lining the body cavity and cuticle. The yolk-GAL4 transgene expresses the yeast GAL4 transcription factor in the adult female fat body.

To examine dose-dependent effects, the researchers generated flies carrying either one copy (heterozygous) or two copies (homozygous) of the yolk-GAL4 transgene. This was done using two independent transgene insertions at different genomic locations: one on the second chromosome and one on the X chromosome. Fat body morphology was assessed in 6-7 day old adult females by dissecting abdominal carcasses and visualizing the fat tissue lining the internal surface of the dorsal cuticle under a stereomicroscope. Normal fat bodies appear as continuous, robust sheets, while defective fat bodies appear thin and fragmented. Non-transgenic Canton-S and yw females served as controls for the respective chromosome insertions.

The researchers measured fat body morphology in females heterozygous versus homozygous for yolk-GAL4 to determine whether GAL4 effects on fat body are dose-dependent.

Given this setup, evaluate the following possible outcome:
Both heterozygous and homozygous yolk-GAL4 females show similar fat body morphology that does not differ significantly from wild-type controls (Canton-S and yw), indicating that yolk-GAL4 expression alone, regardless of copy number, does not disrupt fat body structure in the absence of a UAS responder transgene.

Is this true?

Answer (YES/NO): NO